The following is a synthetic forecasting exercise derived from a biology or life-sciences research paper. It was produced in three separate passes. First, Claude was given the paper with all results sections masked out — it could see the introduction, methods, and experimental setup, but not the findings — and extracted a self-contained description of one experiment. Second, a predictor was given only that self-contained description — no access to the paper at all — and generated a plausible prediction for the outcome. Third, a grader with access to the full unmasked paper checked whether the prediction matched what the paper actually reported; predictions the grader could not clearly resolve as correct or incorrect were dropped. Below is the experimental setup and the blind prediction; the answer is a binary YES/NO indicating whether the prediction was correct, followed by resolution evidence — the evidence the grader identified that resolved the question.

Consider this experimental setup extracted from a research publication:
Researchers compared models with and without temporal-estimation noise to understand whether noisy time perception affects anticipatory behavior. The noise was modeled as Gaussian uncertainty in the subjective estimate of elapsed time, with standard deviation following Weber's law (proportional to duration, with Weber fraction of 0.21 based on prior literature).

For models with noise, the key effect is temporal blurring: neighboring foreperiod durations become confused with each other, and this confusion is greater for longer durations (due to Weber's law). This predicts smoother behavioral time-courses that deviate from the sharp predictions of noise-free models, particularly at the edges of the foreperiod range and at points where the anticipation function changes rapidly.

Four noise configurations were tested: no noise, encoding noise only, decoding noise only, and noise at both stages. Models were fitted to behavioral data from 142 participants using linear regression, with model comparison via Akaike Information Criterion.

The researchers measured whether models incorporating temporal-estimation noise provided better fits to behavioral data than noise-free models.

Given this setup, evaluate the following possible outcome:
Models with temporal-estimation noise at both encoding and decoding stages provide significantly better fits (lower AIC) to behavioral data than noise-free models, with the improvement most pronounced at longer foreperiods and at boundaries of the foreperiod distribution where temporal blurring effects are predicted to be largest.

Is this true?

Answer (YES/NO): NO